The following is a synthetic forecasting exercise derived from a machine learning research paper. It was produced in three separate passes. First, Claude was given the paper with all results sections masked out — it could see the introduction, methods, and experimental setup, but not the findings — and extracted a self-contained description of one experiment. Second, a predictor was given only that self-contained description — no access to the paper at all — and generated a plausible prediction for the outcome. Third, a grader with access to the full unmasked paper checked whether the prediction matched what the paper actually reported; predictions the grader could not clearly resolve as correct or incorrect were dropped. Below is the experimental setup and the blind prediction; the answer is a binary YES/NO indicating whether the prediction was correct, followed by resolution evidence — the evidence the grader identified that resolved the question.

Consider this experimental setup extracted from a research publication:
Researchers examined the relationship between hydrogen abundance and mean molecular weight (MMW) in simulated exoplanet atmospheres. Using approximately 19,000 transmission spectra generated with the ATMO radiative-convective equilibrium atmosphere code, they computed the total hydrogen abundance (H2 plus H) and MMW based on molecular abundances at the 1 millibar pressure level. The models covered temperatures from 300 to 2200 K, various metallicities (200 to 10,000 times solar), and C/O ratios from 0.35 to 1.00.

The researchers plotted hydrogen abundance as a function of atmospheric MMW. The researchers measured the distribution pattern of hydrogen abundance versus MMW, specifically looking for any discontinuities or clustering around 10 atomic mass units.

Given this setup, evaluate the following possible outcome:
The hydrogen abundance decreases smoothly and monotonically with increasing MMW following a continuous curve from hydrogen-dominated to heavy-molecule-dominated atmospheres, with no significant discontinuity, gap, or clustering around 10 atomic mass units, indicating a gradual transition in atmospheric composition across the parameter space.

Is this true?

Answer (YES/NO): NO